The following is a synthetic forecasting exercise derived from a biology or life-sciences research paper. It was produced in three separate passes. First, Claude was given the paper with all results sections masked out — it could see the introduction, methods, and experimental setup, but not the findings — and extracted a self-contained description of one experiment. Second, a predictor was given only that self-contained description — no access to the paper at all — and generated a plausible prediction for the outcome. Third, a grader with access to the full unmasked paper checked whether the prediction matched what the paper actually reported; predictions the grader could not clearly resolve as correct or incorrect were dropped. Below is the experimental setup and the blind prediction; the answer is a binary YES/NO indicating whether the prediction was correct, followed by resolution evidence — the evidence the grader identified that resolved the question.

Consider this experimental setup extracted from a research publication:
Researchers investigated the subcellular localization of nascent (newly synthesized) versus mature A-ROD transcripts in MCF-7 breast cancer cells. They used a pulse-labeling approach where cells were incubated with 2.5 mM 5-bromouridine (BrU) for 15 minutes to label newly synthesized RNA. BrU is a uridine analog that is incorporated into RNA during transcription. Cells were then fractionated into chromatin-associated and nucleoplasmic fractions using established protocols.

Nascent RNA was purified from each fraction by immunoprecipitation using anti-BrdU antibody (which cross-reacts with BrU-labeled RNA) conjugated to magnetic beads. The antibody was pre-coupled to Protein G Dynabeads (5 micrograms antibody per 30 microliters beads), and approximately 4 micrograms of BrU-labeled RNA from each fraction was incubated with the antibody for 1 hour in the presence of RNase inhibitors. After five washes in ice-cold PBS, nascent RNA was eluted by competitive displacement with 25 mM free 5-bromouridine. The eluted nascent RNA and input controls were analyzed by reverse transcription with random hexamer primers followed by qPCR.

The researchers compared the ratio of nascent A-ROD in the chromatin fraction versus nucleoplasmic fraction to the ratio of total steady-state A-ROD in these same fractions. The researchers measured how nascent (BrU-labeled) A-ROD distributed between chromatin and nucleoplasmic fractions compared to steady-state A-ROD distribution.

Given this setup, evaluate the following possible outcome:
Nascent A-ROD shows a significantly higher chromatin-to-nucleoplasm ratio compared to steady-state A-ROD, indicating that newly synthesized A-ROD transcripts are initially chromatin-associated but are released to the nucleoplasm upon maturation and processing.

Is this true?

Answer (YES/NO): YES